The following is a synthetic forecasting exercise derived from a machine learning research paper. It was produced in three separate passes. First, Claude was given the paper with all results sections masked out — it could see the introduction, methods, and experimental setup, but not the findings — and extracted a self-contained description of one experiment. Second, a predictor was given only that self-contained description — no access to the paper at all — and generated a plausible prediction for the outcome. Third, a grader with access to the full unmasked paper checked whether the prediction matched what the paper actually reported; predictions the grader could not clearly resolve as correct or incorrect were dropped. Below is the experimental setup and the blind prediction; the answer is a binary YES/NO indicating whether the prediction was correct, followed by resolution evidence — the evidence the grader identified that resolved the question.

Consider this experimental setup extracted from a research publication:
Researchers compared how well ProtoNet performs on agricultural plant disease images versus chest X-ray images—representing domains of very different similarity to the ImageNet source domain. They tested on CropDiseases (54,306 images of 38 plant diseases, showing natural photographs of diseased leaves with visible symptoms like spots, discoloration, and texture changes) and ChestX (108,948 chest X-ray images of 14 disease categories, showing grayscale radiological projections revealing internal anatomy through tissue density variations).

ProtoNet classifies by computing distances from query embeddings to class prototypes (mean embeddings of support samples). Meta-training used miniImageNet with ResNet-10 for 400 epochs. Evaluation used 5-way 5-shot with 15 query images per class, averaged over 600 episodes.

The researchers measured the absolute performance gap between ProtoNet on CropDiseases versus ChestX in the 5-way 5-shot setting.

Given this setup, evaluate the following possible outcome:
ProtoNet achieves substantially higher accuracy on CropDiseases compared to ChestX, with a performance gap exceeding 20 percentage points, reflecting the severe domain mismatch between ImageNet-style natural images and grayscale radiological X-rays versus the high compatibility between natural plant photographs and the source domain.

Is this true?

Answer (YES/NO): YES